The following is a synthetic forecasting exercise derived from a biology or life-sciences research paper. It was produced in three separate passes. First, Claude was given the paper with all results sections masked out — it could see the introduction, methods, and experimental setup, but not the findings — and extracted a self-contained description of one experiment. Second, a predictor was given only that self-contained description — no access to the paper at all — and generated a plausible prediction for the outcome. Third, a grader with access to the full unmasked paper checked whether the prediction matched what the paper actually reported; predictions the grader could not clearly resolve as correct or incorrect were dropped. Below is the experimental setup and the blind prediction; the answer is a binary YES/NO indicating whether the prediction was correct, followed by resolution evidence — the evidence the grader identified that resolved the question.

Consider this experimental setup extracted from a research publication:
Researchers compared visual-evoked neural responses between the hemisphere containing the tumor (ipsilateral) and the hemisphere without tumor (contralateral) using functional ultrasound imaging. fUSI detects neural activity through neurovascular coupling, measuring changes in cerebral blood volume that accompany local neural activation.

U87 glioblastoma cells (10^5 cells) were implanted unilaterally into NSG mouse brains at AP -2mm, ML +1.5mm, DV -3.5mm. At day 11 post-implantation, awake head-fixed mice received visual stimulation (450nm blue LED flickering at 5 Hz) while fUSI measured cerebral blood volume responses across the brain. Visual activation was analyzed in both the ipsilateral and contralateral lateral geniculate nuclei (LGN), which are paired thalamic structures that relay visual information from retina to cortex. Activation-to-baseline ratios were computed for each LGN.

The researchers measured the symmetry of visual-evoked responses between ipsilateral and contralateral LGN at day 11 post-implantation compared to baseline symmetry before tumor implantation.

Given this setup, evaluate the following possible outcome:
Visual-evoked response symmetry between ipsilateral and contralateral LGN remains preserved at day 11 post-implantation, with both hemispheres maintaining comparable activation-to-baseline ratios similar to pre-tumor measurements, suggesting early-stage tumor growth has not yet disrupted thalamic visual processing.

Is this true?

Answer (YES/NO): NO